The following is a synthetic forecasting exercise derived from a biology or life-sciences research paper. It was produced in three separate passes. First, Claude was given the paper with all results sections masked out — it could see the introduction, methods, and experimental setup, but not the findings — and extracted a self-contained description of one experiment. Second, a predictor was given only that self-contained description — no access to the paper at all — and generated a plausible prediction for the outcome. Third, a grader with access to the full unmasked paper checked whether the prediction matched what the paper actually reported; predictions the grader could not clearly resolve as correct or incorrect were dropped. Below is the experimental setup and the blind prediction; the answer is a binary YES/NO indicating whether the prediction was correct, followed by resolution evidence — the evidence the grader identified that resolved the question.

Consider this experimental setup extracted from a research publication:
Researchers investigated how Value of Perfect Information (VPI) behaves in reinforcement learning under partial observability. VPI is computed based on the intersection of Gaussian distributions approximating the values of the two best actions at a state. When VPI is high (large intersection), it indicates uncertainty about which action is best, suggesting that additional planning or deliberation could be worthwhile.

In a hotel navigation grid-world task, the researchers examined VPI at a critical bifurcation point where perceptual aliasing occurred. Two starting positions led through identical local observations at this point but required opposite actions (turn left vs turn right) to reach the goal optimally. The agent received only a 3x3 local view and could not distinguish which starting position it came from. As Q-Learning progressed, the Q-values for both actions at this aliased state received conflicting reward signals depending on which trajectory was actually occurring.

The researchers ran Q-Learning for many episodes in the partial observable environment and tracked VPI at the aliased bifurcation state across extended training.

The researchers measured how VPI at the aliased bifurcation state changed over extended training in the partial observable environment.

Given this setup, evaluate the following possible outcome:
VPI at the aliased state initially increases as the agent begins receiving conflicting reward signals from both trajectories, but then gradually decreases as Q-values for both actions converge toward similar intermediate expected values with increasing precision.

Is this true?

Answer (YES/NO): NO